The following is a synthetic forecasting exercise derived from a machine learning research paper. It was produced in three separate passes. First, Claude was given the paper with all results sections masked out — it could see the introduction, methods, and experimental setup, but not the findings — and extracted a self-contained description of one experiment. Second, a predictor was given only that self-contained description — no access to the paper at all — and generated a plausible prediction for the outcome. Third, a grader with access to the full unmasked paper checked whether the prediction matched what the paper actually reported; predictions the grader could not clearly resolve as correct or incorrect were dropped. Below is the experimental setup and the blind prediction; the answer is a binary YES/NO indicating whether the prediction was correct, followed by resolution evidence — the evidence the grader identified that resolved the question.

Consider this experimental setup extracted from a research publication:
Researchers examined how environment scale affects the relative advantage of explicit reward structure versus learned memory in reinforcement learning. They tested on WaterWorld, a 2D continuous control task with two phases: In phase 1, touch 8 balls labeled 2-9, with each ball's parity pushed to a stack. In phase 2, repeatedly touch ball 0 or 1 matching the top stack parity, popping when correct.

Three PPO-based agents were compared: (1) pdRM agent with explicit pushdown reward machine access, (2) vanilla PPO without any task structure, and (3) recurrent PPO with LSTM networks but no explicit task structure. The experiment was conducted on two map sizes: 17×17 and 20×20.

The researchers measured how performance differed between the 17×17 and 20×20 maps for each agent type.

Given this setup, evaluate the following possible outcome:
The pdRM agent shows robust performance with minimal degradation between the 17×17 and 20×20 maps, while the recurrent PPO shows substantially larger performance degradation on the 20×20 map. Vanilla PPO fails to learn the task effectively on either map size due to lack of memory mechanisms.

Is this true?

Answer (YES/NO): YES